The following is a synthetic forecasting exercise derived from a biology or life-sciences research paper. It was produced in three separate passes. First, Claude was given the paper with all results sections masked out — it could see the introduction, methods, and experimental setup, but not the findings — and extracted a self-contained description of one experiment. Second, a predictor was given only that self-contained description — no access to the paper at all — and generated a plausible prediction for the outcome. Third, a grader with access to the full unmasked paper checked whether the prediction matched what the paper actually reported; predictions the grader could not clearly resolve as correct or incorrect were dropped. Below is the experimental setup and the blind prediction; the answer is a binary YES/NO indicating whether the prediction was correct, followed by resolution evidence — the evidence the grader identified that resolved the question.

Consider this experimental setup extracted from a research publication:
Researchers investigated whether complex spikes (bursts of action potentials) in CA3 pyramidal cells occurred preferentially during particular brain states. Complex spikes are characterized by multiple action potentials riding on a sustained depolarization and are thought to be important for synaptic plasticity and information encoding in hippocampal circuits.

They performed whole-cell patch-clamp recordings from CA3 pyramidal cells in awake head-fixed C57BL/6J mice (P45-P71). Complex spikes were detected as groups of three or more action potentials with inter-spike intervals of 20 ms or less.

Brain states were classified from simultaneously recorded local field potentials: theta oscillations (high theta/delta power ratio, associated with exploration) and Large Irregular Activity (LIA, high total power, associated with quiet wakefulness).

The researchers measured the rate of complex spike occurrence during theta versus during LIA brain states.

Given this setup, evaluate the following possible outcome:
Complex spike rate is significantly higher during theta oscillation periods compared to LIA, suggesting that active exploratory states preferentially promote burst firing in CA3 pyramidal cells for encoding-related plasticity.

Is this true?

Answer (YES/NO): NO